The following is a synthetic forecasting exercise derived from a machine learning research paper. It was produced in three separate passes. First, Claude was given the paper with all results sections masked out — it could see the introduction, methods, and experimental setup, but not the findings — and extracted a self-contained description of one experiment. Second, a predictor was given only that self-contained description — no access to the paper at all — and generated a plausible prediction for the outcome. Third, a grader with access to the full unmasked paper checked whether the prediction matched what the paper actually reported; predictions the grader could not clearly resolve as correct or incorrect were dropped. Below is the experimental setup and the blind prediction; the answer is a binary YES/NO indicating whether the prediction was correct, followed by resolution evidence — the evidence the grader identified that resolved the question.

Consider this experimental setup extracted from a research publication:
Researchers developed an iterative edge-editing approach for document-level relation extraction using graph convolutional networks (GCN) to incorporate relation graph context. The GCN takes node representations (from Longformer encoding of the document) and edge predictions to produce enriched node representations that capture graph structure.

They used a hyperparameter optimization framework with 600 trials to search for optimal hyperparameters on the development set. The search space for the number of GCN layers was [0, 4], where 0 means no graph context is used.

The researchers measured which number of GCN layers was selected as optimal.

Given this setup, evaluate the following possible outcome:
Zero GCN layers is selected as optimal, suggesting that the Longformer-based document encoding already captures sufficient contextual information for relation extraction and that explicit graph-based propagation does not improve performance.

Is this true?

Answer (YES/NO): NO